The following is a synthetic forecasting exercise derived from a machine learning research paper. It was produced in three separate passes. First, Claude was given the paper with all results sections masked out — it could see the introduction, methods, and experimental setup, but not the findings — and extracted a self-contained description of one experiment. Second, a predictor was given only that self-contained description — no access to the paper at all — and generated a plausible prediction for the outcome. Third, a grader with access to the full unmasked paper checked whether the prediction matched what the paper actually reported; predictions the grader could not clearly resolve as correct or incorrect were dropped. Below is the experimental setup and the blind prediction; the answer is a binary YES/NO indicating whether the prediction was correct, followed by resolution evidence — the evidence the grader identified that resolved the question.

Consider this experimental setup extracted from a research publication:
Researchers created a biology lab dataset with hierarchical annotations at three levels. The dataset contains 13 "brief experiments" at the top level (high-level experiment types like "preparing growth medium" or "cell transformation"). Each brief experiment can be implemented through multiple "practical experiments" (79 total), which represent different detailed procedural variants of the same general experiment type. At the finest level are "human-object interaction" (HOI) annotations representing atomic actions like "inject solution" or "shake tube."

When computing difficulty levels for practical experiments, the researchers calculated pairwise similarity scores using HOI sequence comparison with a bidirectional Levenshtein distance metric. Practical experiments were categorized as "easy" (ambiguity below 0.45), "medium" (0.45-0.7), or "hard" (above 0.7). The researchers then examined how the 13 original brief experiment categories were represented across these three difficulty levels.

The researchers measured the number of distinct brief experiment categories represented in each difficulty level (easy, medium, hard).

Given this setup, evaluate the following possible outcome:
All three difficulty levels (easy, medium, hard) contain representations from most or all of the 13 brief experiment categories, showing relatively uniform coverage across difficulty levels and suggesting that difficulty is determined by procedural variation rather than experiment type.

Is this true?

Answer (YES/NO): NO